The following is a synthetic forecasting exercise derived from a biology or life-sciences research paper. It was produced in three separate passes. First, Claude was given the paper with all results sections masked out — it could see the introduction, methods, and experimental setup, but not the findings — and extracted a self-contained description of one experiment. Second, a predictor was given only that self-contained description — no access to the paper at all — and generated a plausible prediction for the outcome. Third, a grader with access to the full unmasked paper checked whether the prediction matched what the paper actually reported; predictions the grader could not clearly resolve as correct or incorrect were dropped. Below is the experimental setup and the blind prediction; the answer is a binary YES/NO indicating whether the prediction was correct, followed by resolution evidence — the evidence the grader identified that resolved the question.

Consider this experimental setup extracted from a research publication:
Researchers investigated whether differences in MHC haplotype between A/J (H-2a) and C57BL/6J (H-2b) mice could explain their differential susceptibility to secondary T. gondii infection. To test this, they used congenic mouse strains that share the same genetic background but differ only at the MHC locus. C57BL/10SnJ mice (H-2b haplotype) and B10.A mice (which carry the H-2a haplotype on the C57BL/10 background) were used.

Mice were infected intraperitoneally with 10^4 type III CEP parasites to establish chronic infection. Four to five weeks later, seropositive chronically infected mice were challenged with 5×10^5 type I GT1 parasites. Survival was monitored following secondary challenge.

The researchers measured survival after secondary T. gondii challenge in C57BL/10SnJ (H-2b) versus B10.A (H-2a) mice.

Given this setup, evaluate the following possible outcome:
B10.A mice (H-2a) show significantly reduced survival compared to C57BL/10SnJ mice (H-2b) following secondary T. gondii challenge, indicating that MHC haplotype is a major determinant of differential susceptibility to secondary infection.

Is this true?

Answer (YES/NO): NO